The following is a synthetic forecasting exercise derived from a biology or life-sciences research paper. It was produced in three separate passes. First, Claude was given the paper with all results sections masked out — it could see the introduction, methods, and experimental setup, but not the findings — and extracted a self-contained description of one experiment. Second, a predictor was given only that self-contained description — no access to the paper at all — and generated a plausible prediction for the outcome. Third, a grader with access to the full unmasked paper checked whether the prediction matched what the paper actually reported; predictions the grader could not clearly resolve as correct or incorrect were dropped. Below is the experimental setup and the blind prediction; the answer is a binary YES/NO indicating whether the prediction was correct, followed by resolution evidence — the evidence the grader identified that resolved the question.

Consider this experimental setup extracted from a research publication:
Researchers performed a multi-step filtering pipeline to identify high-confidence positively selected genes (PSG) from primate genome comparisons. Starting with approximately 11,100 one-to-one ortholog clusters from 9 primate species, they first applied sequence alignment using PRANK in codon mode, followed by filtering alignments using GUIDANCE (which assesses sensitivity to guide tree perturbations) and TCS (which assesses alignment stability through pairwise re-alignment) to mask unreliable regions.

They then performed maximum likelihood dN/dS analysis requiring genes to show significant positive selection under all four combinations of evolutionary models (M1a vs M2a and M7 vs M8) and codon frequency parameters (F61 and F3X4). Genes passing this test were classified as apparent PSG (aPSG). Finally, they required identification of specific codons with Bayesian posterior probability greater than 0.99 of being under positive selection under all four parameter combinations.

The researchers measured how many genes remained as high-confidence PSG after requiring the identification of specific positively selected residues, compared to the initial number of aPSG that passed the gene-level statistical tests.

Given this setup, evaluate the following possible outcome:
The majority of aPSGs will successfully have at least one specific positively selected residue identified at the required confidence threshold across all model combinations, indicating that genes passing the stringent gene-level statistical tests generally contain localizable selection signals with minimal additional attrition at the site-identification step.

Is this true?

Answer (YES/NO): NO